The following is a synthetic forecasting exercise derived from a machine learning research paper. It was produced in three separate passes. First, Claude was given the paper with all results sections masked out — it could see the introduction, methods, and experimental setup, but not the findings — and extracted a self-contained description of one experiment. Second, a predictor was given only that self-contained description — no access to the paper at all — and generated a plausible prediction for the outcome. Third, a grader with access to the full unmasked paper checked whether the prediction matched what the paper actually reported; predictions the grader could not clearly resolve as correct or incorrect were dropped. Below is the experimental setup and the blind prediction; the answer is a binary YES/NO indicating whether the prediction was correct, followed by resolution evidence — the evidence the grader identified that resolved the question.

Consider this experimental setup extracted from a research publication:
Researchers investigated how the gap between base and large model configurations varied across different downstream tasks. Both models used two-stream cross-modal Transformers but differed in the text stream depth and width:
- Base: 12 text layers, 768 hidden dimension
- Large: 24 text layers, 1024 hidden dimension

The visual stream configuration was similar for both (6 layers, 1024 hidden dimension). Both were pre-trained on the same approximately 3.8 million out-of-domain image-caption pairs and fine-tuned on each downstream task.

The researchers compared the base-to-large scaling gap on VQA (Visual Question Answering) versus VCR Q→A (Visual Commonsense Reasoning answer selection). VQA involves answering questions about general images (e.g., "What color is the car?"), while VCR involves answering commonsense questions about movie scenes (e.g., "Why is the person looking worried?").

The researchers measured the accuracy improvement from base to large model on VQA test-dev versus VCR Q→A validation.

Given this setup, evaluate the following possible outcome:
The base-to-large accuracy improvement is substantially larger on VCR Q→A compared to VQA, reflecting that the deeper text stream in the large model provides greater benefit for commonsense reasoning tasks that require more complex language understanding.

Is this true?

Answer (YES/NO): YES